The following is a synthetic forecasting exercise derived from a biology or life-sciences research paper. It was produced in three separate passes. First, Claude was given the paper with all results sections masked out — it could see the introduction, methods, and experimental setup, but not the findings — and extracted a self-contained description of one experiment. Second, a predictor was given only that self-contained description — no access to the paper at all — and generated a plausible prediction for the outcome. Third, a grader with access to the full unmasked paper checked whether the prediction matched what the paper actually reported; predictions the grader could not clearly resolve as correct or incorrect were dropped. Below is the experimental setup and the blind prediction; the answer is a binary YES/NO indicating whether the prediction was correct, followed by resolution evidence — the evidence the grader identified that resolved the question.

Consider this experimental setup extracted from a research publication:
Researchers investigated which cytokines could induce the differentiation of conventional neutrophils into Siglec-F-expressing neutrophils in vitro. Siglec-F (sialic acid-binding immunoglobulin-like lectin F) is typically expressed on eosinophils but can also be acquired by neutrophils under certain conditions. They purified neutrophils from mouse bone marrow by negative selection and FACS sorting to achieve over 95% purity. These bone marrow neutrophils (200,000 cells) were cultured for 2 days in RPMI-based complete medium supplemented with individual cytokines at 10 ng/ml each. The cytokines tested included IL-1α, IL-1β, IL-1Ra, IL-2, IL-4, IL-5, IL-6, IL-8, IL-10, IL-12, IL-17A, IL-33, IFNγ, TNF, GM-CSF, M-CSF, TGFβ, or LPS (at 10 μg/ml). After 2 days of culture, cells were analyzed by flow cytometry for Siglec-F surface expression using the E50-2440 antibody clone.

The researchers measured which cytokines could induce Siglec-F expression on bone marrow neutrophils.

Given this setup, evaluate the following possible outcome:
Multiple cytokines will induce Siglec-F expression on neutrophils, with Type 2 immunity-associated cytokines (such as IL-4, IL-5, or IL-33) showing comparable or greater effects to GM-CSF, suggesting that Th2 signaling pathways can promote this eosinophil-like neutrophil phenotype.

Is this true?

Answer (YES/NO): NO